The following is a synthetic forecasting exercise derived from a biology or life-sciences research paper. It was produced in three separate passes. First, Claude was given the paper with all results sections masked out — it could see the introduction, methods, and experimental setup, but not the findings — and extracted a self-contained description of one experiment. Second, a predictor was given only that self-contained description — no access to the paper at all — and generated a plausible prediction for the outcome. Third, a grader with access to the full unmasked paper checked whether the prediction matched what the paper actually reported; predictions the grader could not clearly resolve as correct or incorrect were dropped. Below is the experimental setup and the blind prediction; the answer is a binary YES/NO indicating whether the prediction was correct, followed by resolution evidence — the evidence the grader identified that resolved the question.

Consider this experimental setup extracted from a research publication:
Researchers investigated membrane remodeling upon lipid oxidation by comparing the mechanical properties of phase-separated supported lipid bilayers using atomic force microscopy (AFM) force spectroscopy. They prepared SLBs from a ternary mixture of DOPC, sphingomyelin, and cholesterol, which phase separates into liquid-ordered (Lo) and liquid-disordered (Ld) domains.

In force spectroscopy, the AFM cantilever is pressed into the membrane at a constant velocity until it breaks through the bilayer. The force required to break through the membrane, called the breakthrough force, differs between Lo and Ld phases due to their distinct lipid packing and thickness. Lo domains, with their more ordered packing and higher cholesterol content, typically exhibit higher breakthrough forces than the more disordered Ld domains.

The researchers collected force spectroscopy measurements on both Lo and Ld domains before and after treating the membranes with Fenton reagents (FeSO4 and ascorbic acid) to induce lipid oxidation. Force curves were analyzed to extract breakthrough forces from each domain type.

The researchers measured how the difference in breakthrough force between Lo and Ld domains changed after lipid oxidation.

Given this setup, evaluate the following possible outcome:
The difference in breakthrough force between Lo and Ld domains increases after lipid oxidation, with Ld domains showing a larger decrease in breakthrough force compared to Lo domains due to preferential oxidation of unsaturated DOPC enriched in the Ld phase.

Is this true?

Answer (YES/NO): NO